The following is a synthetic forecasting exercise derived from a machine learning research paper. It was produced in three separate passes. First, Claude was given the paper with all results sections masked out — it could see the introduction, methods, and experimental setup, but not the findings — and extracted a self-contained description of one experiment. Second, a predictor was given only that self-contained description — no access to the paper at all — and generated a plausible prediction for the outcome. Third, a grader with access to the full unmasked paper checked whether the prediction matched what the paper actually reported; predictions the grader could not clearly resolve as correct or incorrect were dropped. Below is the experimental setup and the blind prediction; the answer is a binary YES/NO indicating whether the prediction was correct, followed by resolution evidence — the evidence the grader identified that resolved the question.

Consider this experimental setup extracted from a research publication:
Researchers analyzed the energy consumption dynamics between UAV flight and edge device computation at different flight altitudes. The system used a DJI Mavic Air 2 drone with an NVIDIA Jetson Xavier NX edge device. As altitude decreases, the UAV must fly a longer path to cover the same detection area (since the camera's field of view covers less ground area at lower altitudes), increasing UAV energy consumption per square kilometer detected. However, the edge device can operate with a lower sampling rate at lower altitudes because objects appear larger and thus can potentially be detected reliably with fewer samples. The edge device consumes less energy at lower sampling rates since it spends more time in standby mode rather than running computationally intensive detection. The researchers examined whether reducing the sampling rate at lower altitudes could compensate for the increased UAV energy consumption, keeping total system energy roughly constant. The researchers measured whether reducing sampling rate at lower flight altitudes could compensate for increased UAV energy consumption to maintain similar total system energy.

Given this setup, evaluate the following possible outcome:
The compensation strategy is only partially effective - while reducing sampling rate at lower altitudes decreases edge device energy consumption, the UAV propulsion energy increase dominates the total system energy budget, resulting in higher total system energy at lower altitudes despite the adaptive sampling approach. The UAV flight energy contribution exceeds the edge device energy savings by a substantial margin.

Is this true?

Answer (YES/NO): NO